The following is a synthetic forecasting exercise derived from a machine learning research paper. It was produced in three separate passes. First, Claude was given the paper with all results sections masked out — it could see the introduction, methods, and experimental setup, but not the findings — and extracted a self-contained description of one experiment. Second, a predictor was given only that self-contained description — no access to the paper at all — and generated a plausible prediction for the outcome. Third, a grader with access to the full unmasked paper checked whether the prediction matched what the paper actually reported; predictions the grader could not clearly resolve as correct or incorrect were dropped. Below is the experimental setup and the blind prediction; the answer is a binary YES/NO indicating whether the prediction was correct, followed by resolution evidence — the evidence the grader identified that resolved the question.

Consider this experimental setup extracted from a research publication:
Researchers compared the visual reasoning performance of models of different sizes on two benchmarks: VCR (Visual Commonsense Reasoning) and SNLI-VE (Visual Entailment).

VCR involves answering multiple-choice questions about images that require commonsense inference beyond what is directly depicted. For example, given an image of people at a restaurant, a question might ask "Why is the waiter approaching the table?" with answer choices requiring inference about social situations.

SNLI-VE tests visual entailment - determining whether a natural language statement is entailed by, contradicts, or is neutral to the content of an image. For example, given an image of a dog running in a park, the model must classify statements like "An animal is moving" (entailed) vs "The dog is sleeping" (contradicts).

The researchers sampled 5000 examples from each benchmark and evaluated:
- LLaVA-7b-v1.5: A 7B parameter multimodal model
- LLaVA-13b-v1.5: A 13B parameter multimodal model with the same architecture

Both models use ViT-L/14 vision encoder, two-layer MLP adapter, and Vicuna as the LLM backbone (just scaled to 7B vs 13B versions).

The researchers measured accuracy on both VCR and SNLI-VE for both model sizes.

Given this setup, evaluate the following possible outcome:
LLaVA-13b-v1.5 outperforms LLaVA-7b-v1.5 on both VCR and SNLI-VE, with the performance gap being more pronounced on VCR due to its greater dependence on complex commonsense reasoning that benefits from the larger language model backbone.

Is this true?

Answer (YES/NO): NO